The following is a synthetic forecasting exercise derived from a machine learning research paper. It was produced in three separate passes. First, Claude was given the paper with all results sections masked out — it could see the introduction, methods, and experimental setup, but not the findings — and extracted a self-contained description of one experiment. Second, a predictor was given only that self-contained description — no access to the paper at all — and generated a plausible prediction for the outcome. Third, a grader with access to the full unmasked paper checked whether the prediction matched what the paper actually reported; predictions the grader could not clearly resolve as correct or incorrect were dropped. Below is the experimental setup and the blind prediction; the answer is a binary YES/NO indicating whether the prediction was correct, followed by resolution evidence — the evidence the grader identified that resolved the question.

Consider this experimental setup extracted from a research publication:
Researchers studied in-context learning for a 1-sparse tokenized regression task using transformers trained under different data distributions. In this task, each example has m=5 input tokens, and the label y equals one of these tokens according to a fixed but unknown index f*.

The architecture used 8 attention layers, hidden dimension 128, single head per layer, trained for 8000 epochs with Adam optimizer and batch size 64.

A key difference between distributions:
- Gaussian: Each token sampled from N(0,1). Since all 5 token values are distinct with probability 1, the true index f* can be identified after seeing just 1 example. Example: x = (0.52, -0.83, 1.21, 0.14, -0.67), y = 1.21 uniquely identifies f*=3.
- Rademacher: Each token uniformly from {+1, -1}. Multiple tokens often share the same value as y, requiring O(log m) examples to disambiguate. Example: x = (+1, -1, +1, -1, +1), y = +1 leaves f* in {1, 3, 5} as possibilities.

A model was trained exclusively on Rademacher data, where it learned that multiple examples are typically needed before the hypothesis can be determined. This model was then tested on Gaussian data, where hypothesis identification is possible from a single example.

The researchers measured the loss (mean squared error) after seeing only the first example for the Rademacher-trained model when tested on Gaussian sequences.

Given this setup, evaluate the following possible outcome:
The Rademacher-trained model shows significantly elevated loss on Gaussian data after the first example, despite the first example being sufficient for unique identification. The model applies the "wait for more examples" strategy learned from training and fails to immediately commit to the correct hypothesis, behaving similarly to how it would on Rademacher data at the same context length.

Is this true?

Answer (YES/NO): NO